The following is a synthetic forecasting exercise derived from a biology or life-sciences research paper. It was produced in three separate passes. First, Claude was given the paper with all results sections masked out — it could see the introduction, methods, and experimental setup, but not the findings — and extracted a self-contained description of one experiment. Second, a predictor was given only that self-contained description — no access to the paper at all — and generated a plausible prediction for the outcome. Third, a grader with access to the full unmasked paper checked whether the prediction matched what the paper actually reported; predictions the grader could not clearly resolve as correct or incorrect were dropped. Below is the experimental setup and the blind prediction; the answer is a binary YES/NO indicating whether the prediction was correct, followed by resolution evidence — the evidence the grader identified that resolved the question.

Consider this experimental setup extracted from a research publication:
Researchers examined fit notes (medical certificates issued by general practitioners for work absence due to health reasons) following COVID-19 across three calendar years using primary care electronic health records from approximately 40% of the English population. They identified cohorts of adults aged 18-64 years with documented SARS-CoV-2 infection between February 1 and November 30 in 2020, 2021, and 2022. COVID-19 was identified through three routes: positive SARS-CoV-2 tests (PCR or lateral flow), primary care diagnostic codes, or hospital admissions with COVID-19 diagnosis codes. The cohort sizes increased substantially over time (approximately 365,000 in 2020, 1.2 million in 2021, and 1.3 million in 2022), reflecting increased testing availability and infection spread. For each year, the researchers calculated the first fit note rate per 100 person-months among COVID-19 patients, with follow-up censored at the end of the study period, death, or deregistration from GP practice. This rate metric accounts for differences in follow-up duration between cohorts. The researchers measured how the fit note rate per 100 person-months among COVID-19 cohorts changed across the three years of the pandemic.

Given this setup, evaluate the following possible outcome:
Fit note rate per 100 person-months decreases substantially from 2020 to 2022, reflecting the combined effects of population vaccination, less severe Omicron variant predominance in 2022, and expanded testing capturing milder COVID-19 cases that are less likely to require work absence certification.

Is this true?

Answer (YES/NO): YES